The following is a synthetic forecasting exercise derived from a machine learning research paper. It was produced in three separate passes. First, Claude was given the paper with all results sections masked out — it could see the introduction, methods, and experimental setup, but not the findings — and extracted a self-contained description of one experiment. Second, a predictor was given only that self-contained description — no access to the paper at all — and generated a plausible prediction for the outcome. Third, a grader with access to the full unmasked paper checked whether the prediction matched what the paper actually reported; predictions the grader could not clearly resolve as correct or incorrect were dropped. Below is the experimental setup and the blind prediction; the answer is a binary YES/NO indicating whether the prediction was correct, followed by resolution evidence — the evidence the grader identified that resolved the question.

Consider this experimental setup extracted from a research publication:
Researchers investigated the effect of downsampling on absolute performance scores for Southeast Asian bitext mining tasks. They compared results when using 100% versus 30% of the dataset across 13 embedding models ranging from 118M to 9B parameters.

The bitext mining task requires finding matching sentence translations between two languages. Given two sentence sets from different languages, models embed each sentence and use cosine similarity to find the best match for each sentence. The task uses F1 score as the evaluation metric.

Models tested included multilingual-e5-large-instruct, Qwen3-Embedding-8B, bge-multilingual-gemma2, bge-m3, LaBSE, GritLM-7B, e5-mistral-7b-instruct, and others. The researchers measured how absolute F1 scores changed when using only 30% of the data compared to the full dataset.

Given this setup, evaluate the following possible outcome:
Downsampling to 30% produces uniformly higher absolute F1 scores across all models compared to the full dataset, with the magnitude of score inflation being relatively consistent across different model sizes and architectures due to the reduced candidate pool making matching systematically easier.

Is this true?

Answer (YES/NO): NO